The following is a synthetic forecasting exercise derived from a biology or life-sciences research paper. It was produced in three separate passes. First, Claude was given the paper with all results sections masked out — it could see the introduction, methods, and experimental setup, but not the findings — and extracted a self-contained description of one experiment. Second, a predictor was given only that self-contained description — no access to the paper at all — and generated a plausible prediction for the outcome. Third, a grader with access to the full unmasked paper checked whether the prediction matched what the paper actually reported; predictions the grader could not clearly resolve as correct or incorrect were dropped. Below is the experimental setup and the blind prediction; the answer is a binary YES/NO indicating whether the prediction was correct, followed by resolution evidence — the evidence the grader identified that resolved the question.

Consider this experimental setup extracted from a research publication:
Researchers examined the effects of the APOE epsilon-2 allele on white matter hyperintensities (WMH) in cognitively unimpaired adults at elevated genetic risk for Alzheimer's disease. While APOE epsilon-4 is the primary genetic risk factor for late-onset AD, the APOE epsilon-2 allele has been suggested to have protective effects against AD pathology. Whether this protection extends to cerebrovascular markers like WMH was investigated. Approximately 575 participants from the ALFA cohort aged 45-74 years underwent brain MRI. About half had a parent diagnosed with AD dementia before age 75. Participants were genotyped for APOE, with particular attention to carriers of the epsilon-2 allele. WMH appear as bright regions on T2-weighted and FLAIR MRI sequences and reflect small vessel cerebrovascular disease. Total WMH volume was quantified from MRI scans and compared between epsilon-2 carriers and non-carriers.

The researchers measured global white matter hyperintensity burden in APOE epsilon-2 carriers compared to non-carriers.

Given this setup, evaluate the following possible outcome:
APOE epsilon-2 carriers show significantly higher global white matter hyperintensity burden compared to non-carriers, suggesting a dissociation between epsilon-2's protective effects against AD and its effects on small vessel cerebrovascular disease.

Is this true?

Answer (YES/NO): NO